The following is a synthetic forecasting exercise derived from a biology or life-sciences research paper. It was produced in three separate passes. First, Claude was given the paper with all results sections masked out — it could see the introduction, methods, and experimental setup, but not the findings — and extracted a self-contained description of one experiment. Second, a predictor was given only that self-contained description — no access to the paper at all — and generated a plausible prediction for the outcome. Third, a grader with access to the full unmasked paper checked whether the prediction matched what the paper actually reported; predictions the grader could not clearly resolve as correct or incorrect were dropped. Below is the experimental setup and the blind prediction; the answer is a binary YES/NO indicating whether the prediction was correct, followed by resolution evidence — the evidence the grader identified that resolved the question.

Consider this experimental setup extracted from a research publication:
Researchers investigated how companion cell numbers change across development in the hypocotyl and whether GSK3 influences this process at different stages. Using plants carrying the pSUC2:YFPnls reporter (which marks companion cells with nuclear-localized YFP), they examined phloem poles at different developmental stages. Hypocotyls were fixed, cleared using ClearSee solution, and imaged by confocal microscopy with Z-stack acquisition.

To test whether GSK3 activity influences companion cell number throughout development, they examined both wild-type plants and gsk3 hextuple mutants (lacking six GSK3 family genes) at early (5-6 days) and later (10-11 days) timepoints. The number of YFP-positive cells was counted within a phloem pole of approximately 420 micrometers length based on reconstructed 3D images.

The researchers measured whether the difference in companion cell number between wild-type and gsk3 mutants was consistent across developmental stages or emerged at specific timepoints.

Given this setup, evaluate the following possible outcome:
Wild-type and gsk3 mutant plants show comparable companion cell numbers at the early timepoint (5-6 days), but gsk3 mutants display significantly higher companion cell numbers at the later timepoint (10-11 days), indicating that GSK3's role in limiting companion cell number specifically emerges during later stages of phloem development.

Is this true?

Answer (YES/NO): NO